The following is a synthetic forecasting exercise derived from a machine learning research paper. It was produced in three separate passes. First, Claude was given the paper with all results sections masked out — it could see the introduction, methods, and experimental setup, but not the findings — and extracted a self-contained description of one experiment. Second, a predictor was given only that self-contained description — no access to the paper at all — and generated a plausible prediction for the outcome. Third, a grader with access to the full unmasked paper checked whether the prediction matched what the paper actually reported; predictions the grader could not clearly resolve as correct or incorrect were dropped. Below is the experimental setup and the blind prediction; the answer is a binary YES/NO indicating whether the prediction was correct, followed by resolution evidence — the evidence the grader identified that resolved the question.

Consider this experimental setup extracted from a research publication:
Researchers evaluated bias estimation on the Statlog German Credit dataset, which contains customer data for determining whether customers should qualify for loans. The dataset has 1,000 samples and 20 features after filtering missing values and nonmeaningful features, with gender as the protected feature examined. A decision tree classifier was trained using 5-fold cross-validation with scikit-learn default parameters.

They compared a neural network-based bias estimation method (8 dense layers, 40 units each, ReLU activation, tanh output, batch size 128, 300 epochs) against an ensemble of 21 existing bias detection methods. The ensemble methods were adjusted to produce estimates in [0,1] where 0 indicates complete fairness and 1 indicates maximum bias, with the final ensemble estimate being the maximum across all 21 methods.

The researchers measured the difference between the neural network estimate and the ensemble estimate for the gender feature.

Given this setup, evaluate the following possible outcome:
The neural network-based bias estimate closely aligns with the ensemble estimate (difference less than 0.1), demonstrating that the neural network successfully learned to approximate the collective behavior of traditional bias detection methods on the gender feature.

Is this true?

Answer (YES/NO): NO